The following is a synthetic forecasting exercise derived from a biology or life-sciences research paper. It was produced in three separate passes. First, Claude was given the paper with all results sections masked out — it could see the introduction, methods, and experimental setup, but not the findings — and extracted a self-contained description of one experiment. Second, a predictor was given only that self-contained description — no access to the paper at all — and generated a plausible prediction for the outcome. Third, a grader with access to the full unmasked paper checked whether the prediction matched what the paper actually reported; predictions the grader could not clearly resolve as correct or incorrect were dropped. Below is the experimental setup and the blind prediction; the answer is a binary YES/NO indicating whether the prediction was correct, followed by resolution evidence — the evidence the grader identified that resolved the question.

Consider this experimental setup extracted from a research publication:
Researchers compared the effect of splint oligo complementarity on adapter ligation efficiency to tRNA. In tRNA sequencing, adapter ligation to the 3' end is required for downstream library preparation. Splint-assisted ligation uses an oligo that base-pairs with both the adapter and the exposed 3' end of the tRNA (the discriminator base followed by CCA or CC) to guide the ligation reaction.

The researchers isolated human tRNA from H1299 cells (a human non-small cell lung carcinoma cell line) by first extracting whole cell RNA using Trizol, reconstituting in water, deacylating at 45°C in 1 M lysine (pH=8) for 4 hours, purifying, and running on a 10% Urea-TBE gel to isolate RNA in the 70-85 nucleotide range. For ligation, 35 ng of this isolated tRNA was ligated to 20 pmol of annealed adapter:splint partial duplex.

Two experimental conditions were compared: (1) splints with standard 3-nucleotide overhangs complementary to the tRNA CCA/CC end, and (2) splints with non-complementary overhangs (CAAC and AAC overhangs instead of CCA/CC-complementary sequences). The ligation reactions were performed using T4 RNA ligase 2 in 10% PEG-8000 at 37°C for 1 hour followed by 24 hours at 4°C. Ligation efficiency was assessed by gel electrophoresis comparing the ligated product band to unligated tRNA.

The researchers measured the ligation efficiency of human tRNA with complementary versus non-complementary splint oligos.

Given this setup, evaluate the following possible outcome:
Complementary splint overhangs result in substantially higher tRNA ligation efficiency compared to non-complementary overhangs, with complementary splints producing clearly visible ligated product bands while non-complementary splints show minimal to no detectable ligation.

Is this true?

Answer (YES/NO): YES